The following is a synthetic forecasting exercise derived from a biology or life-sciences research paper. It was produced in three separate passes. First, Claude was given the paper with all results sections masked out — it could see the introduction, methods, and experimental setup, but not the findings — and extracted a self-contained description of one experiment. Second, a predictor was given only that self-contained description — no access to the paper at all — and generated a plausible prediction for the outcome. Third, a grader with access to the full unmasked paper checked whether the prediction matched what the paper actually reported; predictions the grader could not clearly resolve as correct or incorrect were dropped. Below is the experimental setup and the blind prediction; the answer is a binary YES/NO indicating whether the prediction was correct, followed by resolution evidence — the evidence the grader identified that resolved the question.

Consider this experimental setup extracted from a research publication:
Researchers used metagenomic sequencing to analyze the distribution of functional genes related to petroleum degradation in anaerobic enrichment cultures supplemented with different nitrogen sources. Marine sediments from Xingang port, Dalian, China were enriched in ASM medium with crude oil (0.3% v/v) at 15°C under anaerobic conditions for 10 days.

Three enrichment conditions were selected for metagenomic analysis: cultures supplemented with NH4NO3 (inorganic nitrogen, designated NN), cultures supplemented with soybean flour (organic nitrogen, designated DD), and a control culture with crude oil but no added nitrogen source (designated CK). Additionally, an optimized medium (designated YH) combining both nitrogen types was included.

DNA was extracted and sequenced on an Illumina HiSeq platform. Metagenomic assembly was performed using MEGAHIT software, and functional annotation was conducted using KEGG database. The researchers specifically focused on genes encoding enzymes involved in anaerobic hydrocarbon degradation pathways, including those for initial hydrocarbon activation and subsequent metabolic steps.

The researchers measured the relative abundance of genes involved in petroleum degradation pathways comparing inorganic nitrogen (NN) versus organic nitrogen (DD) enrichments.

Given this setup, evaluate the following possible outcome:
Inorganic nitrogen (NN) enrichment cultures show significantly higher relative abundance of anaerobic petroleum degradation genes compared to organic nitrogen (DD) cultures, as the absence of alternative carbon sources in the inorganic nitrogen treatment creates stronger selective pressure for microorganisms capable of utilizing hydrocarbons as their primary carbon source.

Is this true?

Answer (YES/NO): NO